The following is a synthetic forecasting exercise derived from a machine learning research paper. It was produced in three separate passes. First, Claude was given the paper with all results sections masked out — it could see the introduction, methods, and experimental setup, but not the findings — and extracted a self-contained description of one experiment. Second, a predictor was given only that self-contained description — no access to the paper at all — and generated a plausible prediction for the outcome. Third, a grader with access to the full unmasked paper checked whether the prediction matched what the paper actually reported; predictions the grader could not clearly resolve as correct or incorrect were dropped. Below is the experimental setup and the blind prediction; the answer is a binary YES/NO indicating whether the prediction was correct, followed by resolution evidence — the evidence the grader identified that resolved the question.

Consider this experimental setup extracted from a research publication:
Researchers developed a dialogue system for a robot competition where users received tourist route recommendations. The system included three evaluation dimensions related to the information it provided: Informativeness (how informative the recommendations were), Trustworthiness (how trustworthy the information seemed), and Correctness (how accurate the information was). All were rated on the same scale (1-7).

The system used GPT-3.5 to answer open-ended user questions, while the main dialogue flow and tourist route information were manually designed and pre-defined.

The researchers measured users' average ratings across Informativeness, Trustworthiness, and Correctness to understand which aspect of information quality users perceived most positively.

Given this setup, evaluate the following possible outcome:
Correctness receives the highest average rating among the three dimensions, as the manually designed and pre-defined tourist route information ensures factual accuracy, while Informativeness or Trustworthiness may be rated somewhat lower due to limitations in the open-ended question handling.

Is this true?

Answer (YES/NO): YES